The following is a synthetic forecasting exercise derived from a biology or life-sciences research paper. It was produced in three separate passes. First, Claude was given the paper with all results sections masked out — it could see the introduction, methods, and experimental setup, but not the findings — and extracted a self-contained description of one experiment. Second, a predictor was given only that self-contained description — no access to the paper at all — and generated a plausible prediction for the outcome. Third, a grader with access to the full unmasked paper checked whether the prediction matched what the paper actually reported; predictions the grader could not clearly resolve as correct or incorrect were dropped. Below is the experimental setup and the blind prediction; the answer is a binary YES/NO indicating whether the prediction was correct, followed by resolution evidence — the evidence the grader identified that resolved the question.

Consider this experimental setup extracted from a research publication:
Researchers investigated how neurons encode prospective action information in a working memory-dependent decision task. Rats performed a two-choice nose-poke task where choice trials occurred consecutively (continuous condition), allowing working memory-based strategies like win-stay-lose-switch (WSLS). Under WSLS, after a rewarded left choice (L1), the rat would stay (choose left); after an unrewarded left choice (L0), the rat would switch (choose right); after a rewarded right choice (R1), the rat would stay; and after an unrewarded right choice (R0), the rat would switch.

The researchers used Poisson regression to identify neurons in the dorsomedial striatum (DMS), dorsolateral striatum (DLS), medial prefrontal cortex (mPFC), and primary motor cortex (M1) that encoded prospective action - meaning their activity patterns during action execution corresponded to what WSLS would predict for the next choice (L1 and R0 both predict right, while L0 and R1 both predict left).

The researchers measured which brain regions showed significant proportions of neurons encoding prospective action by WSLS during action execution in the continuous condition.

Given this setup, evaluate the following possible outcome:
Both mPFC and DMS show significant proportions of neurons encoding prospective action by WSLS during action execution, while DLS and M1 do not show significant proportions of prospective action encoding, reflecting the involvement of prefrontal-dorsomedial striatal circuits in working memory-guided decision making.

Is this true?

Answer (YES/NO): NO